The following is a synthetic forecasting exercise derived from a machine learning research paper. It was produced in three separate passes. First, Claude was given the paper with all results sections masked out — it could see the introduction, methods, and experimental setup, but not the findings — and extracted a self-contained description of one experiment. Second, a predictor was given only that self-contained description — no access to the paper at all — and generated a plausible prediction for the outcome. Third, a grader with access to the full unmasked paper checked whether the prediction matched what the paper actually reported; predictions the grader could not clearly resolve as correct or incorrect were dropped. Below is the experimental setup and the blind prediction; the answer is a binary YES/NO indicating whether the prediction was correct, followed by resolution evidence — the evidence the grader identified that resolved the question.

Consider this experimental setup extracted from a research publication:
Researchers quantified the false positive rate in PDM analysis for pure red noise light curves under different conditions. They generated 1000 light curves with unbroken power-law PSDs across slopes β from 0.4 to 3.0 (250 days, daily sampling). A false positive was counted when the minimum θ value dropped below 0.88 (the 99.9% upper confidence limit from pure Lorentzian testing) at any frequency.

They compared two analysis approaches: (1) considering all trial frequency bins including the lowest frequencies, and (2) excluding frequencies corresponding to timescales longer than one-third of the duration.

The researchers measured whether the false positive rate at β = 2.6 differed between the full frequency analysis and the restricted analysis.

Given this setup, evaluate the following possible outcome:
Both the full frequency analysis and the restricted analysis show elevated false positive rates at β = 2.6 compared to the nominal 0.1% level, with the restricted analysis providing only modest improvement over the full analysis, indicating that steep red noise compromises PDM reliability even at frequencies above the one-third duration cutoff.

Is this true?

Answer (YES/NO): NO